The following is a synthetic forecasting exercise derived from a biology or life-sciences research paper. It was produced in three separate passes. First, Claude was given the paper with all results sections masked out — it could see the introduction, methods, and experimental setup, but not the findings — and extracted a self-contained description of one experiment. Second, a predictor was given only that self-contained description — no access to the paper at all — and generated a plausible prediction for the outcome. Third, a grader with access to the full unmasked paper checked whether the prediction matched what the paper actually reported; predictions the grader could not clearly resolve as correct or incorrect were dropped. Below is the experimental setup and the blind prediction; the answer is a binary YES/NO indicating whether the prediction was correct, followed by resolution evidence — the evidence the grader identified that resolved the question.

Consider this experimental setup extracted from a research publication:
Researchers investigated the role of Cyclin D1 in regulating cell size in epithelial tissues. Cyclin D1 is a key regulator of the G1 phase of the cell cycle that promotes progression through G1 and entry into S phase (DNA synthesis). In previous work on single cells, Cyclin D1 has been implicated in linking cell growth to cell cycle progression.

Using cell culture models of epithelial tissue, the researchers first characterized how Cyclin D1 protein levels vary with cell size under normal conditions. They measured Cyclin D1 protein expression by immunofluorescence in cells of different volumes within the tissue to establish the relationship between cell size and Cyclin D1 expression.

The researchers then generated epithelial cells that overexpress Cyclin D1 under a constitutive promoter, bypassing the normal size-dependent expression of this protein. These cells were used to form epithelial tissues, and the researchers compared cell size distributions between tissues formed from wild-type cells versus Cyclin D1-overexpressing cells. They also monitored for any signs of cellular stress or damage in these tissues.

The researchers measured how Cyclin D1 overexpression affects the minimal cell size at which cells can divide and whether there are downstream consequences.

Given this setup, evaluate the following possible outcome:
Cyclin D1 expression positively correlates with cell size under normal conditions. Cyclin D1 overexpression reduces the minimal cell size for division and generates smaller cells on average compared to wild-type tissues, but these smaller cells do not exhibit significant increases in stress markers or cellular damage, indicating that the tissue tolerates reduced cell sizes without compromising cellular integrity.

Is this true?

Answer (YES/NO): NO